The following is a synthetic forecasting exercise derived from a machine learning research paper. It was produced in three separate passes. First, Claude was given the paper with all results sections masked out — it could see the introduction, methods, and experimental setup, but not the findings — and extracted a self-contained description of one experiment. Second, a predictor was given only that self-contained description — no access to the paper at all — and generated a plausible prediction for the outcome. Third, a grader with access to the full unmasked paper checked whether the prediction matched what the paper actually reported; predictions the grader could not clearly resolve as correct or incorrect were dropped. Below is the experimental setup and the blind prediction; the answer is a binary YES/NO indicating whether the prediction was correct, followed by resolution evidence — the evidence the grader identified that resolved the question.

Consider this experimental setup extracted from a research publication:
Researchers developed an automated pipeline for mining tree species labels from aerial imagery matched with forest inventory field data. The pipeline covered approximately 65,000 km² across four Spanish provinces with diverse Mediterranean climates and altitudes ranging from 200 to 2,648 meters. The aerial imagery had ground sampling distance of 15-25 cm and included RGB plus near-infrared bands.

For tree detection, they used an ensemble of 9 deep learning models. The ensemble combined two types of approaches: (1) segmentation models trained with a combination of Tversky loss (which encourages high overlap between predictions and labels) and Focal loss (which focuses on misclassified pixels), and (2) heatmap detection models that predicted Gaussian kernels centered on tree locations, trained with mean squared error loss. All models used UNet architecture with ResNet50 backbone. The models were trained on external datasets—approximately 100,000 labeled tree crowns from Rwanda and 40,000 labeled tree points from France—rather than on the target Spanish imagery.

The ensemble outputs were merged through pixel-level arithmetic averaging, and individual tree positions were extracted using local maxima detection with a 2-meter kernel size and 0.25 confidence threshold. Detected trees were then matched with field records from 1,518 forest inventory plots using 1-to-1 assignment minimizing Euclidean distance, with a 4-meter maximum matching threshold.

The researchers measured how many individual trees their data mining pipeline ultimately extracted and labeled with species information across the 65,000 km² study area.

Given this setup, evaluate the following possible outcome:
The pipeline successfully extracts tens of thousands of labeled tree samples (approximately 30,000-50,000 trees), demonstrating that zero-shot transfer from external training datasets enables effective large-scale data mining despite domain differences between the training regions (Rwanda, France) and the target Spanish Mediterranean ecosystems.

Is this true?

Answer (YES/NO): NO